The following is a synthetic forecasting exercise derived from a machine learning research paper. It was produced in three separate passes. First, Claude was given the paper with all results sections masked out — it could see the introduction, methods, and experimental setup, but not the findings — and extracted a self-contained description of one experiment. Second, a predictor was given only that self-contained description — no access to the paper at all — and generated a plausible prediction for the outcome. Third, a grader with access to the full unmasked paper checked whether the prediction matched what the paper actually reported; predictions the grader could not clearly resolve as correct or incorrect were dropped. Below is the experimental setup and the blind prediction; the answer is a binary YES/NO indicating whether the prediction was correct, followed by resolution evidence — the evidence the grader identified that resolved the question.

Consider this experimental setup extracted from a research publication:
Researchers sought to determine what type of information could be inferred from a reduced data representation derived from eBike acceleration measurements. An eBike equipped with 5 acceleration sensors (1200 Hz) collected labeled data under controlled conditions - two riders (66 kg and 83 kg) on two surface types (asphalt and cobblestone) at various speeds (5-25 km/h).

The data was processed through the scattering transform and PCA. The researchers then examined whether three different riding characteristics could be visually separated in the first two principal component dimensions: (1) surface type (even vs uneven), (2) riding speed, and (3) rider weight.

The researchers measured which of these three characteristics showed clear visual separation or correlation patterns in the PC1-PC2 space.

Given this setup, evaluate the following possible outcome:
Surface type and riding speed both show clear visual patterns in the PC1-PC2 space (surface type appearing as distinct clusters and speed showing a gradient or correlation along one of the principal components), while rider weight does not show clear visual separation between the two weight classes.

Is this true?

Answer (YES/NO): YES